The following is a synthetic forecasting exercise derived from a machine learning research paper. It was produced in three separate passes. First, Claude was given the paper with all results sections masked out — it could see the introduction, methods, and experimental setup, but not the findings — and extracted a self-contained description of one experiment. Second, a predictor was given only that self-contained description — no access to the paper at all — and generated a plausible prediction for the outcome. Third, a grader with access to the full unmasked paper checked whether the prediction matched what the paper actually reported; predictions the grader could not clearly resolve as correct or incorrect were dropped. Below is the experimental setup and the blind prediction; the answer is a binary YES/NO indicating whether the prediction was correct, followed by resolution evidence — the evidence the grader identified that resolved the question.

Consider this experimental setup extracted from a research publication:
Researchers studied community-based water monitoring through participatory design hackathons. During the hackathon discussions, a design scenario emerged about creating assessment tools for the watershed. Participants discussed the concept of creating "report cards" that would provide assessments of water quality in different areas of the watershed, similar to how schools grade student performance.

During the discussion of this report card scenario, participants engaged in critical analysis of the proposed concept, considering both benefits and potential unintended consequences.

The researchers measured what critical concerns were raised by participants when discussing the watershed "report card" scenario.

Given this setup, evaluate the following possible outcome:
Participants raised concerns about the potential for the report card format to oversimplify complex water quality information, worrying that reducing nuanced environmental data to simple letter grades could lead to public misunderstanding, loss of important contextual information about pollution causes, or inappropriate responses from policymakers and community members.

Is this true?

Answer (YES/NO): NO